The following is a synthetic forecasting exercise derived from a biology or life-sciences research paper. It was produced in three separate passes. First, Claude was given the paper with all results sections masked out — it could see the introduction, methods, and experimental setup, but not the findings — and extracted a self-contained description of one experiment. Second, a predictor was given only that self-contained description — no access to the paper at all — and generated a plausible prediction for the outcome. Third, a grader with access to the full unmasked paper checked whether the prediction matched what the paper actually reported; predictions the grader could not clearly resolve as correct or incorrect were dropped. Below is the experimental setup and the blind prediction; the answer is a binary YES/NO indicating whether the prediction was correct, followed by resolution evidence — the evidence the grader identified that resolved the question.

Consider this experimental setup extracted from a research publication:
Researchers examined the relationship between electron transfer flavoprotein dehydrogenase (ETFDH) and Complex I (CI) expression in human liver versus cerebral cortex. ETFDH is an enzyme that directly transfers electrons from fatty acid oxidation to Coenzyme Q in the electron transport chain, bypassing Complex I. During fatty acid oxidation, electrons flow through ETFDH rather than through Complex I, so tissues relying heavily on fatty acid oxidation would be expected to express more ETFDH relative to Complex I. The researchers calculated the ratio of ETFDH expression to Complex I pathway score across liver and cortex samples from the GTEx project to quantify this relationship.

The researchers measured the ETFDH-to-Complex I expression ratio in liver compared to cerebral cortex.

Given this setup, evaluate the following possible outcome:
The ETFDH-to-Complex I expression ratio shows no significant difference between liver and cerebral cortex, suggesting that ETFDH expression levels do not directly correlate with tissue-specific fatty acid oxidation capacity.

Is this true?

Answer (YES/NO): NO